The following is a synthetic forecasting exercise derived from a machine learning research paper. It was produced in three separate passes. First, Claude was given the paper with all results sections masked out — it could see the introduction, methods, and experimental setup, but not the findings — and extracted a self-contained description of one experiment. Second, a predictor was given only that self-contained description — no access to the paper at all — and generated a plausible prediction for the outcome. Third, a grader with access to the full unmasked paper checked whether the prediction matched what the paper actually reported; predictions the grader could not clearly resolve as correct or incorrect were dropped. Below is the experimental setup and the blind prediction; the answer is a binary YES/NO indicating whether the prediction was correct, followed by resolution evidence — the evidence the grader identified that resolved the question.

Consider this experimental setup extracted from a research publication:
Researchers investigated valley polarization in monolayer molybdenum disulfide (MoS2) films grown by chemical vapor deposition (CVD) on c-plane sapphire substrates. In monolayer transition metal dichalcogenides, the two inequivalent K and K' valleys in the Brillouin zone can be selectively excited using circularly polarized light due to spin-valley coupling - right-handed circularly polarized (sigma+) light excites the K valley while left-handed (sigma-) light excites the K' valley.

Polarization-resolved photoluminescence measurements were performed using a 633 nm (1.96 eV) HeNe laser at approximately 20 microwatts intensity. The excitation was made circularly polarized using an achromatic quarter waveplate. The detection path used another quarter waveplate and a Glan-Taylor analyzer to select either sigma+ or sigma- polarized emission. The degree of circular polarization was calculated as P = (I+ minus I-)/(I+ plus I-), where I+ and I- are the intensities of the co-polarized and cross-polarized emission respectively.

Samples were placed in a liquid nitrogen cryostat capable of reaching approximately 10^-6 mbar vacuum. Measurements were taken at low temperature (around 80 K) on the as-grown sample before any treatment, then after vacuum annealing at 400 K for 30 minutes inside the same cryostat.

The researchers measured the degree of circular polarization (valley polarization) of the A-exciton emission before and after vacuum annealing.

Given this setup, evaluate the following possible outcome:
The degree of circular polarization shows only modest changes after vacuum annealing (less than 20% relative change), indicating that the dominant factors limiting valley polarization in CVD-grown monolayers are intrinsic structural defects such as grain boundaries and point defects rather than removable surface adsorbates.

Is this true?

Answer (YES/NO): NO